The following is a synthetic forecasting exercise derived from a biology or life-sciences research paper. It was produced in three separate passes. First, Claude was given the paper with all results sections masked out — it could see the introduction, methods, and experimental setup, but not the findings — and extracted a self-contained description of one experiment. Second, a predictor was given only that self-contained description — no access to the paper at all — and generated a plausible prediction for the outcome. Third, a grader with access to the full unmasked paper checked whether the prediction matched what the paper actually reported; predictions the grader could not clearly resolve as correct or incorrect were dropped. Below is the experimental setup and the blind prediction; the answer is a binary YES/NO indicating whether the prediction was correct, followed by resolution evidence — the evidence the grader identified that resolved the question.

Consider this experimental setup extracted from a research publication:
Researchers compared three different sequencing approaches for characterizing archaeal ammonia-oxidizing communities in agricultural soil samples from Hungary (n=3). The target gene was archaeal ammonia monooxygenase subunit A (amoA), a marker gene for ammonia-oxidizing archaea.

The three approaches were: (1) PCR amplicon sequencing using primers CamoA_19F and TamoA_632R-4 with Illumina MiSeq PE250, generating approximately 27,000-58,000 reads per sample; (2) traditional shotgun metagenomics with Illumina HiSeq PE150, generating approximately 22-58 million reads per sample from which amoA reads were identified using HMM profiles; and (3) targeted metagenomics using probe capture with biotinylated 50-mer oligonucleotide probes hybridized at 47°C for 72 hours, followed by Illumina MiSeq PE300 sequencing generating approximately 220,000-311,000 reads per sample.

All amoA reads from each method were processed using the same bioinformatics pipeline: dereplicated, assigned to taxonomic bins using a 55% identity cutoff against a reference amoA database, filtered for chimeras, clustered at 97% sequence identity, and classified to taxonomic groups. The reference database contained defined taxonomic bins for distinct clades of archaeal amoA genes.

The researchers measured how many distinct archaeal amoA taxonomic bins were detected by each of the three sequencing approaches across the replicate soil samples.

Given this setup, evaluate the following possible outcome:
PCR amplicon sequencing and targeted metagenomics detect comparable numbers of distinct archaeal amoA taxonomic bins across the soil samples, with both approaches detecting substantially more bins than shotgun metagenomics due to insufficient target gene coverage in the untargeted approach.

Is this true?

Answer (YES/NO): NO